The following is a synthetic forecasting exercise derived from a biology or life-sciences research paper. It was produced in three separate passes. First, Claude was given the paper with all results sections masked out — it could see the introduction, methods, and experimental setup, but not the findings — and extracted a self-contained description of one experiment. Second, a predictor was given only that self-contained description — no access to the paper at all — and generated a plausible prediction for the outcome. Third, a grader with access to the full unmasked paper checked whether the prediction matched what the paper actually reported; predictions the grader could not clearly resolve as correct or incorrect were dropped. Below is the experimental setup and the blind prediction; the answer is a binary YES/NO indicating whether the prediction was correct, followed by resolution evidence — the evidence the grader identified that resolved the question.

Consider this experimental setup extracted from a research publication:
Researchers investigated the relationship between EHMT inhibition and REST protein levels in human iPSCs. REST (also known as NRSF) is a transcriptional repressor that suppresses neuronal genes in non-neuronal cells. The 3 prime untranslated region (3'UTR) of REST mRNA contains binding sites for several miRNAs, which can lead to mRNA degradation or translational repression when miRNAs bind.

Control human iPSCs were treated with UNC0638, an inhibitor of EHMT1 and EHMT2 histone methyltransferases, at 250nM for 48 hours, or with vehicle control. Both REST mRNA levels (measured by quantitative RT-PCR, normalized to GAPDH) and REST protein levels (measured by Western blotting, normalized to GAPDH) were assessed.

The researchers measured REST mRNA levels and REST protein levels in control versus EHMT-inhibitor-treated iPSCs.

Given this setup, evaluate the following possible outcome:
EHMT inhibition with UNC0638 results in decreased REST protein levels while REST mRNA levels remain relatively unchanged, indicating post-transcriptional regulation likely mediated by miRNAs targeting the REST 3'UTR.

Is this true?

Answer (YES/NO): NO